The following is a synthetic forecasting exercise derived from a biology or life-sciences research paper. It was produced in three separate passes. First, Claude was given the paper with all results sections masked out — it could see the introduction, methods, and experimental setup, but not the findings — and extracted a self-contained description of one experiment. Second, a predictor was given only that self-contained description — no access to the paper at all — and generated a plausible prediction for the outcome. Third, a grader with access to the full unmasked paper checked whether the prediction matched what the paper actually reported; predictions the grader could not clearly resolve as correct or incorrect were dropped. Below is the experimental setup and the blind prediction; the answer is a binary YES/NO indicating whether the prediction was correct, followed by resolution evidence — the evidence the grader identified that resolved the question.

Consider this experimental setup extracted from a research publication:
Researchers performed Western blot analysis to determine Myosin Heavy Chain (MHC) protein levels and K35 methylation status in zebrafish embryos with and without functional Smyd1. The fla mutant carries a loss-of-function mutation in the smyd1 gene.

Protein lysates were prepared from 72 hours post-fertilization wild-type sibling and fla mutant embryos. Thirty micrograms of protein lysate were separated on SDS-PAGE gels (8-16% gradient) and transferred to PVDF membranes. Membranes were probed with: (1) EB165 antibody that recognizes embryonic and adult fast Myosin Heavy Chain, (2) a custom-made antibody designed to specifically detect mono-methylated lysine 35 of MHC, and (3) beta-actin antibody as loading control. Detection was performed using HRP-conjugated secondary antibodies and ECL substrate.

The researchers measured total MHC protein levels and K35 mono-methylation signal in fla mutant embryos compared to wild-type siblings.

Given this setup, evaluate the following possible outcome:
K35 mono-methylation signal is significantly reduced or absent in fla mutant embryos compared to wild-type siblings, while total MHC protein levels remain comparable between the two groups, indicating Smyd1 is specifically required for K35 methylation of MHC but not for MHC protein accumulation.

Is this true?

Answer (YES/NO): NO